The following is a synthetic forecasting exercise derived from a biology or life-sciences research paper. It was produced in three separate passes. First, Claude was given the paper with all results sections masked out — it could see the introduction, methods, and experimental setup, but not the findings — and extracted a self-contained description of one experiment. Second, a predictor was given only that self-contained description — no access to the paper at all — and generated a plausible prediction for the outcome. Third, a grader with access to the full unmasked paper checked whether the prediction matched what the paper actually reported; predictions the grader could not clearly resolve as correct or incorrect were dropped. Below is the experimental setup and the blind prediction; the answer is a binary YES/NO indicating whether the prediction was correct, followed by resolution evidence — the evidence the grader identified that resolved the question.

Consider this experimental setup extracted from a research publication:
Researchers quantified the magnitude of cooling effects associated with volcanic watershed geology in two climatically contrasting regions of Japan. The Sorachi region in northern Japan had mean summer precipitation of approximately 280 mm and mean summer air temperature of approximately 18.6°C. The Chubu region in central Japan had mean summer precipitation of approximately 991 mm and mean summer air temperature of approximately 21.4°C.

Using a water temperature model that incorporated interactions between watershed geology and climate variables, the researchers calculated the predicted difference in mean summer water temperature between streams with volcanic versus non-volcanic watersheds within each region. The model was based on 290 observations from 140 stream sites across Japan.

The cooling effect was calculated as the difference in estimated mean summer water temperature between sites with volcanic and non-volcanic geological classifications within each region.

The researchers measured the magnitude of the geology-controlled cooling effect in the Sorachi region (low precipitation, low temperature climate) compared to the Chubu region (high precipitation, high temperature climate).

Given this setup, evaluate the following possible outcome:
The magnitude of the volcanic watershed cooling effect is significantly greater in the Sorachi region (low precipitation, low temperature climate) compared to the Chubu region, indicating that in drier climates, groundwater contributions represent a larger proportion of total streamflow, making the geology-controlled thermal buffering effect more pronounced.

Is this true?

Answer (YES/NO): YES